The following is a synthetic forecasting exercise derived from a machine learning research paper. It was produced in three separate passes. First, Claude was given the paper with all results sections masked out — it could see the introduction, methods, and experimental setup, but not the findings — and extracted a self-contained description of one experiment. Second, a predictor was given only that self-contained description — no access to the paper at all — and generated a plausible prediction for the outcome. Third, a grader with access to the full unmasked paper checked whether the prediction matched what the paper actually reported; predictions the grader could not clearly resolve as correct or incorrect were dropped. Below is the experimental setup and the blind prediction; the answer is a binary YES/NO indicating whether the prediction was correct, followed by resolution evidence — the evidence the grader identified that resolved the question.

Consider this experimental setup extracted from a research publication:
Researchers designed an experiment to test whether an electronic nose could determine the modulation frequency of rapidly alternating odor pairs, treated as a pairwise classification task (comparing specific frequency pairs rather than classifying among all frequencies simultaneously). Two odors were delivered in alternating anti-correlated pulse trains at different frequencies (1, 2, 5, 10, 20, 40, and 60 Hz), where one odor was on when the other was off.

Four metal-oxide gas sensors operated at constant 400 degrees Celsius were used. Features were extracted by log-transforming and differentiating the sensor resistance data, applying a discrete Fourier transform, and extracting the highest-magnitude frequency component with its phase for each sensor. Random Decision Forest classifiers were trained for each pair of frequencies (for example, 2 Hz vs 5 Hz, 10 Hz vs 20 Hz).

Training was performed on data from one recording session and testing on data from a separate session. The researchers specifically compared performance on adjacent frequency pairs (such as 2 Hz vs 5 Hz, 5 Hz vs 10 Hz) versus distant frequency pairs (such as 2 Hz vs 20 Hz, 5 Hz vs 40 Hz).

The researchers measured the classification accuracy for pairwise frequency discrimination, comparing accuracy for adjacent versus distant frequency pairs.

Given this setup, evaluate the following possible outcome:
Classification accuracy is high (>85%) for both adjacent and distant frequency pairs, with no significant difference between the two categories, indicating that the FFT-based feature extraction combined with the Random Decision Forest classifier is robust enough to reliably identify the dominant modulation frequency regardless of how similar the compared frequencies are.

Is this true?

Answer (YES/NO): NO